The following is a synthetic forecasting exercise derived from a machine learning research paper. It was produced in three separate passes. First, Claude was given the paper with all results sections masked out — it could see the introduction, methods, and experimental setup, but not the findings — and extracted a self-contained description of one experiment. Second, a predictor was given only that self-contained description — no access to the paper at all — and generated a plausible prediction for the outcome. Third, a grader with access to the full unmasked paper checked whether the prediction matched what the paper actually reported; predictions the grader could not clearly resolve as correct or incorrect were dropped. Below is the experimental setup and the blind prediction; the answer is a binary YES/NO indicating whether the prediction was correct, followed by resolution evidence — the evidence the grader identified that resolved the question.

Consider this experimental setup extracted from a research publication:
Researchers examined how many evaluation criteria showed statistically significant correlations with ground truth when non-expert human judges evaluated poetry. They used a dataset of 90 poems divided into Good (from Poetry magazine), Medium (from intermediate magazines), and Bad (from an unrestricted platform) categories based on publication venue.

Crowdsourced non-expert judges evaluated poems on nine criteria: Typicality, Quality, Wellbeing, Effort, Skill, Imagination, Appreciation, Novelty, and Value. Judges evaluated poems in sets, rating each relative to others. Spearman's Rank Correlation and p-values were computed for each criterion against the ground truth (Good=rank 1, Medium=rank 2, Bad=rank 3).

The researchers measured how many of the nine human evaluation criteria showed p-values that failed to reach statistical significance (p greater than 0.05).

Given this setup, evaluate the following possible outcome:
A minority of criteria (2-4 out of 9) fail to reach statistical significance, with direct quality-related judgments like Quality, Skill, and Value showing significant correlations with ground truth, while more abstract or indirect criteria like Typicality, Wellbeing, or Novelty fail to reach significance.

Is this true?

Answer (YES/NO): NO